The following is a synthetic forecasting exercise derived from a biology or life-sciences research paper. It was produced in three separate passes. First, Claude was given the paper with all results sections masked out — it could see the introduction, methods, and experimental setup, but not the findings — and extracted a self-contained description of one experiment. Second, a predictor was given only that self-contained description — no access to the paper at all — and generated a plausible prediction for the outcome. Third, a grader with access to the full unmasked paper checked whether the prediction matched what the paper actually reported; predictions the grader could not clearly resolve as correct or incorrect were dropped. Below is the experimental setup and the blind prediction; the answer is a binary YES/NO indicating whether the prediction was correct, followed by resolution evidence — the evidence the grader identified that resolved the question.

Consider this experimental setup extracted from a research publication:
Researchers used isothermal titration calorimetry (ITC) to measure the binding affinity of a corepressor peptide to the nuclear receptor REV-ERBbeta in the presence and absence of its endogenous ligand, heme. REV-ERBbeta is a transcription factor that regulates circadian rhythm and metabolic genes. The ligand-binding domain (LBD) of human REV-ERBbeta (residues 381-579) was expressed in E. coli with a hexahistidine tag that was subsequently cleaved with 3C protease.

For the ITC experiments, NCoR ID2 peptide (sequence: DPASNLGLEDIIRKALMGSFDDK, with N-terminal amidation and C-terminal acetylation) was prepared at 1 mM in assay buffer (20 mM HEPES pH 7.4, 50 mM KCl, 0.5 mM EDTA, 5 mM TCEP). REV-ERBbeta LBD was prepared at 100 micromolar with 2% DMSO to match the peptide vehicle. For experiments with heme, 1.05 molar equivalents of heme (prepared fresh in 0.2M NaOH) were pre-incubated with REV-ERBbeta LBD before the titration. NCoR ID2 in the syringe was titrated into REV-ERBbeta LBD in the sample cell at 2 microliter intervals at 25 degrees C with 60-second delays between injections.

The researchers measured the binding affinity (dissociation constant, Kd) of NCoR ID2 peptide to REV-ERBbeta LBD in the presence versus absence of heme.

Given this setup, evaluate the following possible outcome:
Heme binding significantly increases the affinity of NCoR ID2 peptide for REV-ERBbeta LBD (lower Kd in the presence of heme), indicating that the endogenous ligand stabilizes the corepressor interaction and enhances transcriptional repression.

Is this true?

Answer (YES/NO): YES